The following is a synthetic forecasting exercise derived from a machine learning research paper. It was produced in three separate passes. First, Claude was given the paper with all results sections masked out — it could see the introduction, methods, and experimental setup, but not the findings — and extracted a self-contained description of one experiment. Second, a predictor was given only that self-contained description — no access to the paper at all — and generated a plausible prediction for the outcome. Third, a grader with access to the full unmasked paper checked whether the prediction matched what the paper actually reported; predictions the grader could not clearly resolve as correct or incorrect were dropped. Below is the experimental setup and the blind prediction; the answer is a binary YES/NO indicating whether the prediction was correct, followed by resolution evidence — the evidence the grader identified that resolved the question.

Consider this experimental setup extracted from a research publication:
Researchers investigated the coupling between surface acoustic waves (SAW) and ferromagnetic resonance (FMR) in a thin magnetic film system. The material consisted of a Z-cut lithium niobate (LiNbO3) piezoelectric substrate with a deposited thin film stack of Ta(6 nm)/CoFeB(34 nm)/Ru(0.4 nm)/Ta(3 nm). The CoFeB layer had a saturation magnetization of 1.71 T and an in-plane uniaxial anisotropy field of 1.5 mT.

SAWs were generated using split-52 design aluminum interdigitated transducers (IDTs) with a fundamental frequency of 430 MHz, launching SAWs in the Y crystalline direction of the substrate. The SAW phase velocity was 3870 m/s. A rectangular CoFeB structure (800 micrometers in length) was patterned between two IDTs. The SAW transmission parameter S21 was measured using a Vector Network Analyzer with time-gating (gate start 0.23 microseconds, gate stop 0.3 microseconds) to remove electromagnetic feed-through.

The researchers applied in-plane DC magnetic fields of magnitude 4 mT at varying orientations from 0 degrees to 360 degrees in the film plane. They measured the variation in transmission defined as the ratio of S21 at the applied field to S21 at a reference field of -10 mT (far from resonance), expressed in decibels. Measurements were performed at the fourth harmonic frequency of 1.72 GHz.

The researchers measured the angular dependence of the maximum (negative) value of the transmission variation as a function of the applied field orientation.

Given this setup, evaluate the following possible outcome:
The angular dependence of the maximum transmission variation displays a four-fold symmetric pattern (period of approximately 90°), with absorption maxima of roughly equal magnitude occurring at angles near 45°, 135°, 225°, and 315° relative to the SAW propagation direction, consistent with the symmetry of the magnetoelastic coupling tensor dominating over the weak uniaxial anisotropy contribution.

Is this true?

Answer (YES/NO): NO